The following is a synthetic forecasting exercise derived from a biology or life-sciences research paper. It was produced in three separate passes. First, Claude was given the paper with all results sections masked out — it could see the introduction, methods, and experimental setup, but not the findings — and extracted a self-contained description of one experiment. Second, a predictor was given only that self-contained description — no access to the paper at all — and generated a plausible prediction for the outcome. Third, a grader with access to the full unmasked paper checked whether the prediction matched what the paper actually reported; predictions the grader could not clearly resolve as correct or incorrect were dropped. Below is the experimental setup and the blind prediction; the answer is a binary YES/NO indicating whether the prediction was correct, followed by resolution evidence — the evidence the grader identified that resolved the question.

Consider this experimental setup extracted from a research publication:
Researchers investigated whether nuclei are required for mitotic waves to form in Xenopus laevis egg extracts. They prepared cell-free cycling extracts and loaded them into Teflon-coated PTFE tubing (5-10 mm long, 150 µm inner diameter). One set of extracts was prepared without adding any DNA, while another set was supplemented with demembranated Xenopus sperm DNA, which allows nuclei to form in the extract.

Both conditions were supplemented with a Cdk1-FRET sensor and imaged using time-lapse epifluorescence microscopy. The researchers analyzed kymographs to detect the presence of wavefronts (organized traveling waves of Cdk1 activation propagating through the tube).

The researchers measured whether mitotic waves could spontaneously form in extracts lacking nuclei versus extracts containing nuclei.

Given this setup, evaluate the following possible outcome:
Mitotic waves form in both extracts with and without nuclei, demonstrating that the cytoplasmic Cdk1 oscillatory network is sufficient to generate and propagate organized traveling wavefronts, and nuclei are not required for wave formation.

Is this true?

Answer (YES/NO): YES